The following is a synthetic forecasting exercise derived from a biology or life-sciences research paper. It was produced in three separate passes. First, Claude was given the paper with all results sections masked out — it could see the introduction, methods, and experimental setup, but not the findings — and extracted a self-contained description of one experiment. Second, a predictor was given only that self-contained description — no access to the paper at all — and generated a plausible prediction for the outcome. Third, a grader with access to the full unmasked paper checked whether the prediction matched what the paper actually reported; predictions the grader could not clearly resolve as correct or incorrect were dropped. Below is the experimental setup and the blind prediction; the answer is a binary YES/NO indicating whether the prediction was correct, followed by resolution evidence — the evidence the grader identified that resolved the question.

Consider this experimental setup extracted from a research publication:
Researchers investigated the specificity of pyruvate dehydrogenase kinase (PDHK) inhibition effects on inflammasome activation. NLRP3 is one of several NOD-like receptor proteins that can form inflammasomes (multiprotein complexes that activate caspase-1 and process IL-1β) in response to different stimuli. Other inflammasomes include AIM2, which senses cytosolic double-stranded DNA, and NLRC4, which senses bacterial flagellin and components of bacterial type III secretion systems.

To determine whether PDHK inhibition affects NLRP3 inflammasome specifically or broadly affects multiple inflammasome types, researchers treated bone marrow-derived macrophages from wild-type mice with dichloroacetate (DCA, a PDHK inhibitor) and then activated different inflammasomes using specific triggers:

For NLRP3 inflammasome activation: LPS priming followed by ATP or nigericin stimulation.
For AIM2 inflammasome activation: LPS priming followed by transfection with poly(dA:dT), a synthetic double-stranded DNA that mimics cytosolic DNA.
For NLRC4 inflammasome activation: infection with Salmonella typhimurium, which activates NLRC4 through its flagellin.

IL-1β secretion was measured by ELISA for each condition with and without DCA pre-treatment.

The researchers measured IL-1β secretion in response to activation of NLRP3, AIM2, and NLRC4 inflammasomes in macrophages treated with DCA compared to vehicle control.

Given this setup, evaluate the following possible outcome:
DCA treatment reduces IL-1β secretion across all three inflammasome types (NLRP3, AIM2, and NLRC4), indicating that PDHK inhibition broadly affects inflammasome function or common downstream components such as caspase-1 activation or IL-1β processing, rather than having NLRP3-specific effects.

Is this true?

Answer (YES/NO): NO